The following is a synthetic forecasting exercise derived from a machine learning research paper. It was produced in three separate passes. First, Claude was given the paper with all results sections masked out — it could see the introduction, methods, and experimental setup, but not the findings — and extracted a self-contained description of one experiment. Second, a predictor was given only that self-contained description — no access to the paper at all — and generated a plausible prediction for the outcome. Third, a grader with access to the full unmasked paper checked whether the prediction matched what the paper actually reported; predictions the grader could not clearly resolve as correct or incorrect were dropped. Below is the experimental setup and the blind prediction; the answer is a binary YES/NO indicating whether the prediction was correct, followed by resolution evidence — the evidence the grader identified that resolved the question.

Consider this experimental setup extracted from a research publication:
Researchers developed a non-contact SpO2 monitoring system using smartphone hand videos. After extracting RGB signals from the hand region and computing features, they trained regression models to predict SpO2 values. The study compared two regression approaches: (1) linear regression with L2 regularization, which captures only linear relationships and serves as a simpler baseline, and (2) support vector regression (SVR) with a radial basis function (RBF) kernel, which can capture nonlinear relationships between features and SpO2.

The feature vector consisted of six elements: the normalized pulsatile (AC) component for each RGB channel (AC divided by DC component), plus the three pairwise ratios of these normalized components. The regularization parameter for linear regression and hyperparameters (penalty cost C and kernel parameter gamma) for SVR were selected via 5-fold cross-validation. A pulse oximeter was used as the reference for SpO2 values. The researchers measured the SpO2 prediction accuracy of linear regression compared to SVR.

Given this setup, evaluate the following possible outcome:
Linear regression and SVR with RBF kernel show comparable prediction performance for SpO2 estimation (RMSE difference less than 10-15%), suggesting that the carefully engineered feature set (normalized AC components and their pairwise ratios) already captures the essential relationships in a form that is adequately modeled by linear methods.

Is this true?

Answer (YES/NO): NO